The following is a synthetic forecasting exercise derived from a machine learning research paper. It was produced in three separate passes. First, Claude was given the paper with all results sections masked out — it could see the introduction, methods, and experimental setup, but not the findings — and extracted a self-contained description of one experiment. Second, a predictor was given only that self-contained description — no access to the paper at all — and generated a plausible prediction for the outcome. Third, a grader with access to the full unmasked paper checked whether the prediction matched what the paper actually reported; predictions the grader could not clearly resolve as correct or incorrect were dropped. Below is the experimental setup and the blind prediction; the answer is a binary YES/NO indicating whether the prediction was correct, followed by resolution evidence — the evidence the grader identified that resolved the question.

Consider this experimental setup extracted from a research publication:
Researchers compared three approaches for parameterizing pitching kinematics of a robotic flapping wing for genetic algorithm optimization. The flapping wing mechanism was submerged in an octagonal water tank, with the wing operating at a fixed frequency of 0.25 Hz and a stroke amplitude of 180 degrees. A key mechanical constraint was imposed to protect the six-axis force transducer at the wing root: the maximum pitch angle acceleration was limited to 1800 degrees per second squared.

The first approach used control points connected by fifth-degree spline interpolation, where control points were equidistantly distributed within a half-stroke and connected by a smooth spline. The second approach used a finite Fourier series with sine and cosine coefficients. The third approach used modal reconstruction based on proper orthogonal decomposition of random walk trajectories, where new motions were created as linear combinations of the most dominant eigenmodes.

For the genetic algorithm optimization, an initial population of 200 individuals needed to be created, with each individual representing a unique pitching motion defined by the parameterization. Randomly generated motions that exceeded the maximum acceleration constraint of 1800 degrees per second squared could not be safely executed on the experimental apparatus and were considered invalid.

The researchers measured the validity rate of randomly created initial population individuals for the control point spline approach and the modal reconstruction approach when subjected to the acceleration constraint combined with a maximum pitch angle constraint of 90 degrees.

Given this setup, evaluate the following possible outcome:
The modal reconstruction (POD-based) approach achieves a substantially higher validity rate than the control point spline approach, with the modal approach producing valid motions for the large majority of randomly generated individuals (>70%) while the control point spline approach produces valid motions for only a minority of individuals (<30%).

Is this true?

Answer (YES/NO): NO